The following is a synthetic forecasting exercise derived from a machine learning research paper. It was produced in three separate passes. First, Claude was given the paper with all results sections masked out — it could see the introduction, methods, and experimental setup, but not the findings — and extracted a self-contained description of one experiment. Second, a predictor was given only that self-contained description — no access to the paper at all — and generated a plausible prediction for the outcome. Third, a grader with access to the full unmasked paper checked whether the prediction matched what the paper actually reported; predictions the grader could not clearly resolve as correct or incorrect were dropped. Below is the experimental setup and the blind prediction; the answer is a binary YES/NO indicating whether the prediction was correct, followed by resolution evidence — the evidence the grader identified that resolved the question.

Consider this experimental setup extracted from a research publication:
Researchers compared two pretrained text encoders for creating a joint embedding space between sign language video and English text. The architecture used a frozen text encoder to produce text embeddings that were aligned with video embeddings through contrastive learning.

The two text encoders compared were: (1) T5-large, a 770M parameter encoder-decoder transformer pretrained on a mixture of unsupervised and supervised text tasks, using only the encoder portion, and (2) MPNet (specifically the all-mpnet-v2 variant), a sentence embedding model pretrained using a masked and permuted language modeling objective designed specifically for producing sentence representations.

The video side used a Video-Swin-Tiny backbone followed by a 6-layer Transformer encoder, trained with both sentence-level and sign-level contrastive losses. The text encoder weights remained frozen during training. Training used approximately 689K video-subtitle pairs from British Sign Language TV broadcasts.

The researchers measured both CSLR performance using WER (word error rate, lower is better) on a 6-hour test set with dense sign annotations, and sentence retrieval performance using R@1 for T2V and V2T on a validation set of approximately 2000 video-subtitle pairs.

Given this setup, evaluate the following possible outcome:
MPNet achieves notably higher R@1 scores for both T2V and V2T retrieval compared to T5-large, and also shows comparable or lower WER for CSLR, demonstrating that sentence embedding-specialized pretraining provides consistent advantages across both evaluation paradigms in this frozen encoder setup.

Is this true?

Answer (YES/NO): NO